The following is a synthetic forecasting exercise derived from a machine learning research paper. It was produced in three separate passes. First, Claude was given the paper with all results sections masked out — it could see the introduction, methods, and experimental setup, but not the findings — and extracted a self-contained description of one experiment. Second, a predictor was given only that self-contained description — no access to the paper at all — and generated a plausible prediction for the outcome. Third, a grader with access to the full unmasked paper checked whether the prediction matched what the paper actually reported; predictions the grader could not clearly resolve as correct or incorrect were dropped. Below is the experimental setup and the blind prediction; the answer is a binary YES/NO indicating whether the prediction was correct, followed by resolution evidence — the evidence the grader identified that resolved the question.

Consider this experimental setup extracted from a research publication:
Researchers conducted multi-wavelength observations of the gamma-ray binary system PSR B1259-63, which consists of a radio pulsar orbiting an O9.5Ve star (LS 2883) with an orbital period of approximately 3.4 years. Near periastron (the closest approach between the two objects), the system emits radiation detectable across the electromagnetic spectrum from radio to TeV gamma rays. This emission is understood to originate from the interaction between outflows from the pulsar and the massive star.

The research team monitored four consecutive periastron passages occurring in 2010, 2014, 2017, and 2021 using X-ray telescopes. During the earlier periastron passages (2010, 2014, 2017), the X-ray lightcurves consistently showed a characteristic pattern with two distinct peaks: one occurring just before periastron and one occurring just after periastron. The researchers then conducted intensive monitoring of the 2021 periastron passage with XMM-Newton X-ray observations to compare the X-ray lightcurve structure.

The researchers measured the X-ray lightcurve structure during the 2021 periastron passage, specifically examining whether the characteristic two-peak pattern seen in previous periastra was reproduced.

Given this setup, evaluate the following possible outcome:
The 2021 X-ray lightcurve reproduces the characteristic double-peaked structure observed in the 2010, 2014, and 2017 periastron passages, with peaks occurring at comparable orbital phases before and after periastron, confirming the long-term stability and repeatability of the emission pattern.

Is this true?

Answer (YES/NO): NO